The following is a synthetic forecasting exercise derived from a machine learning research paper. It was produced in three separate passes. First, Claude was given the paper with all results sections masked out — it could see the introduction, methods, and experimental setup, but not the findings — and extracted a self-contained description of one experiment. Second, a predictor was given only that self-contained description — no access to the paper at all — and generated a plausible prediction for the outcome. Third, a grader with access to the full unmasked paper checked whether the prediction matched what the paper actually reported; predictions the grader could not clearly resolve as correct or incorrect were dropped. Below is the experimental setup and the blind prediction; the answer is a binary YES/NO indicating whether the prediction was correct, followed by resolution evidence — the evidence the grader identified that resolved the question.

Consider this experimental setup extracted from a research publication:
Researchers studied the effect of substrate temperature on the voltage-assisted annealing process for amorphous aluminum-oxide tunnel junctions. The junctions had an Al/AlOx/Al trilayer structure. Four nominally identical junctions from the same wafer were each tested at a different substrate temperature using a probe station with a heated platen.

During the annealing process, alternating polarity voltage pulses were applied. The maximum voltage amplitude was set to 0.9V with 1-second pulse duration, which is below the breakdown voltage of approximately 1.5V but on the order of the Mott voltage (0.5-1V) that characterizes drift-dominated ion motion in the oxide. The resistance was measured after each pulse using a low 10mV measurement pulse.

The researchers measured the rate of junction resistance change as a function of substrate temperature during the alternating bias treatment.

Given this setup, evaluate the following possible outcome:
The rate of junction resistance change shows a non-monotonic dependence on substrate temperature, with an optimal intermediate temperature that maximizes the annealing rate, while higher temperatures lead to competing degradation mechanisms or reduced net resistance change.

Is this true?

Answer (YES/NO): NO